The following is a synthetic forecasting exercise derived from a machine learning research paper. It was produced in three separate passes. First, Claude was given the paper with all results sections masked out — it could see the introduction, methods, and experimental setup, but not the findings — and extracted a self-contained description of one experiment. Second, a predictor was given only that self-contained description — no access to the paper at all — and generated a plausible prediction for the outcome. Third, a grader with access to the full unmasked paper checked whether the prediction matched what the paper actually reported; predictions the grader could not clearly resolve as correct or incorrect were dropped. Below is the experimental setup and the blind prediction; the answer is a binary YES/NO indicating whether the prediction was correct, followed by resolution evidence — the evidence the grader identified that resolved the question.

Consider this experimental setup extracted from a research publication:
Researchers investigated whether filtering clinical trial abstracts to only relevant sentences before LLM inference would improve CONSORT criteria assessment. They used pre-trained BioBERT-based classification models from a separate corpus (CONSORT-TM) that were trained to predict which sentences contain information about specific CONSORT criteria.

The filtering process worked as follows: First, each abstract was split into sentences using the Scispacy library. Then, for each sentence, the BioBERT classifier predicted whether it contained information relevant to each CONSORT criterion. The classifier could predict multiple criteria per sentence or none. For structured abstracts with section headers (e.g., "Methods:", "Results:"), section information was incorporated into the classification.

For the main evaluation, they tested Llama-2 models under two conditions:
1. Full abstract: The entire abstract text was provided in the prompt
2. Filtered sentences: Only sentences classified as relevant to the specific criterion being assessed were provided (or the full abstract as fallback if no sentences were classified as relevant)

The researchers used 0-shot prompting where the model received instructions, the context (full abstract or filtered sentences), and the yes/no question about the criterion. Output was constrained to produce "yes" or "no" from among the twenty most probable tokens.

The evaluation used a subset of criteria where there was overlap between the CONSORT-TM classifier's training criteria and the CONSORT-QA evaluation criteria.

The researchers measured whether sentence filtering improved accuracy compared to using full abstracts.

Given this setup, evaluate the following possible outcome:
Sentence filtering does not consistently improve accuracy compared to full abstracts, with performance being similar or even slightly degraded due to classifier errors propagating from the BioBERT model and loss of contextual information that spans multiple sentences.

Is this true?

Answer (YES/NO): YES